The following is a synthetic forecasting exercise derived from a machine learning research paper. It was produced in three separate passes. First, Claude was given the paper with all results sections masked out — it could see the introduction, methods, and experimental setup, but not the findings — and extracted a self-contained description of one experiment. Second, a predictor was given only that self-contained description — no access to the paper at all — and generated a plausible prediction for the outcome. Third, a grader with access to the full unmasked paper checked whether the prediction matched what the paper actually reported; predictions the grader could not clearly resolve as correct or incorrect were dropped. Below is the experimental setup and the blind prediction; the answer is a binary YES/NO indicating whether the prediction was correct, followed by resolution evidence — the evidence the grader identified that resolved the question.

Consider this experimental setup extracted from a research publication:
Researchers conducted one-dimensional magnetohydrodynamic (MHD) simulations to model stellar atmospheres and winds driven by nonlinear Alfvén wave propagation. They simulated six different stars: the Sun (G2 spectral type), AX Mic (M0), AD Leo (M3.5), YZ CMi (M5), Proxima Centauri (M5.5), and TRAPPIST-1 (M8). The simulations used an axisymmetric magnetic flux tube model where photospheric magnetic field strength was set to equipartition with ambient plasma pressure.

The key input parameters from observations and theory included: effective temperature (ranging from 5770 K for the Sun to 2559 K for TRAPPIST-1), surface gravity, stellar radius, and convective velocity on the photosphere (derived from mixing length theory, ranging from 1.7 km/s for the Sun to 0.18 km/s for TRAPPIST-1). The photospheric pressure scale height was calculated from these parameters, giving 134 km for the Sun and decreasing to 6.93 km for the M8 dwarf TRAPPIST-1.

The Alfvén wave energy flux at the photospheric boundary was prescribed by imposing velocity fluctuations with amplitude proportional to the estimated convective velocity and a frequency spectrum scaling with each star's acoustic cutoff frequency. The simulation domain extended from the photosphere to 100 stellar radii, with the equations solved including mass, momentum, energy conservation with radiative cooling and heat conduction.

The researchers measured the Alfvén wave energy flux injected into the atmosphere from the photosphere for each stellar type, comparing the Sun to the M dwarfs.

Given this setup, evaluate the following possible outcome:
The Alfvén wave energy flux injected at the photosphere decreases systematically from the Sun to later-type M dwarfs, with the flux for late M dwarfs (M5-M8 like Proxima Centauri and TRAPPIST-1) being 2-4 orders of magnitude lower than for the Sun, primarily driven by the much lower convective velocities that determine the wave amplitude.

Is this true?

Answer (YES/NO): NO